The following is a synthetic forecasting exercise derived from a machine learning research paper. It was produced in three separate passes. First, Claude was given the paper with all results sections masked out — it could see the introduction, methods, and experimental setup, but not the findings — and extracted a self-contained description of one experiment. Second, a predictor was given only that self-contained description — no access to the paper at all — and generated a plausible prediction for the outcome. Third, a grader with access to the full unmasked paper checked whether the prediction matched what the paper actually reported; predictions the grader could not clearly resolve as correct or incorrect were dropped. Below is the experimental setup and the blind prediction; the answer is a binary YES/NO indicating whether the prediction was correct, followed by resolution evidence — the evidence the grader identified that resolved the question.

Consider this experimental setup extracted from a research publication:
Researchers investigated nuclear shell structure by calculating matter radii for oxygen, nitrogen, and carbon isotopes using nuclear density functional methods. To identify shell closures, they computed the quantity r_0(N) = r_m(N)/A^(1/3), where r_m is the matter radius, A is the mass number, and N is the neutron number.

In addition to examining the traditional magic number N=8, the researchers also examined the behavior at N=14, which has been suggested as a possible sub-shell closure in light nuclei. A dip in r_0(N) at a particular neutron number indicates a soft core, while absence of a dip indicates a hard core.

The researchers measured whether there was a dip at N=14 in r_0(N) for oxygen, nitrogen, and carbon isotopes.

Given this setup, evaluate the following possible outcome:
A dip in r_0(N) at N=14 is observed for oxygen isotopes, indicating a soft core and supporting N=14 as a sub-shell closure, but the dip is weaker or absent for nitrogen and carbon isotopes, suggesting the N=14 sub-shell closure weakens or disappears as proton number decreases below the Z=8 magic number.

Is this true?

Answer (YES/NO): NO